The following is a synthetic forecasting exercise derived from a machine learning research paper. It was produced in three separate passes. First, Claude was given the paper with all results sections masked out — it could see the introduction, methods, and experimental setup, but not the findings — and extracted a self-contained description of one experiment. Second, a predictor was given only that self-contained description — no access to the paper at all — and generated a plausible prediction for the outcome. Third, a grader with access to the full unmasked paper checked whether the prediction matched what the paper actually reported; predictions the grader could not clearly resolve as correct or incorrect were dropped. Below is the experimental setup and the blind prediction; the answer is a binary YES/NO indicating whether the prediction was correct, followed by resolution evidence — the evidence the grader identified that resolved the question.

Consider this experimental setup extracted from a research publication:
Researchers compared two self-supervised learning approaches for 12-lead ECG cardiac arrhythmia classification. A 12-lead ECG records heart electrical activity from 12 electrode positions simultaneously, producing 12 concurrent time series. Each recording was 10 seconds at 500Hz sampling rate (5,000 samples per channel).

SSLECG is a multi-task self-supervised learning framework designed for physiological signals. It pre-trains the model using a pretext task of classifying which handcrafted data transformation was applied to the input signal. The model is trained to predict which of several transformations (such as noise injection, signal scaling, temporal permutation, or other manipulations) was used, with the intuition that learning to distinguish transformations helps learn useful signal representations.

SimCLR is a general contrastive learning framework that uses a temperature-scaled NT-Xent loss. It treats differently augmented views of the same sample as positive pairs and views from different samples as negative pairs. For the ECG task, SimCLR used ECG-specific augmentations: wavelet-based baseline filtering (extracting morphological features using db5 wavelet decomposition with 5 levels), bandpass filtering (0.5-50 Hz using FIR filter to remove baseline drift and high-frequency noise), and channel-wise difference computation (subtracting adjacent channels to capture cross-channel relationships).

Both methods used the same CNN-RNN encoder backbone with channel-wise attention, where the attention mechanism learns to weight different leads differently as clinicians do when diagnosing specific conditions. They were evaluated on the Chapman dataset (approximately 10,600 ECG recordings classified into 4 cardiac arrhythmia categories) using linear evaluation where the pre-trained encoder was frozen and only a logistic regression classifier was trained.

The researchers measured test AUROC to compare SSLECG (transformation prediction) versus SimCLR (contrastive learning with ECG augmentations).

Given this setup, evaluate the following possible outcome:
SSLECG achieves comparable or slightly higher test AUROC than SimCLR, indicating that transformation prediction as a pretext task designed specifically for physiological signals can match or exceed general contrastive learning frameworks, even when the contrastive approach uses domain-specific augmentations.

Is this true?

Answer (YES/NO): NO